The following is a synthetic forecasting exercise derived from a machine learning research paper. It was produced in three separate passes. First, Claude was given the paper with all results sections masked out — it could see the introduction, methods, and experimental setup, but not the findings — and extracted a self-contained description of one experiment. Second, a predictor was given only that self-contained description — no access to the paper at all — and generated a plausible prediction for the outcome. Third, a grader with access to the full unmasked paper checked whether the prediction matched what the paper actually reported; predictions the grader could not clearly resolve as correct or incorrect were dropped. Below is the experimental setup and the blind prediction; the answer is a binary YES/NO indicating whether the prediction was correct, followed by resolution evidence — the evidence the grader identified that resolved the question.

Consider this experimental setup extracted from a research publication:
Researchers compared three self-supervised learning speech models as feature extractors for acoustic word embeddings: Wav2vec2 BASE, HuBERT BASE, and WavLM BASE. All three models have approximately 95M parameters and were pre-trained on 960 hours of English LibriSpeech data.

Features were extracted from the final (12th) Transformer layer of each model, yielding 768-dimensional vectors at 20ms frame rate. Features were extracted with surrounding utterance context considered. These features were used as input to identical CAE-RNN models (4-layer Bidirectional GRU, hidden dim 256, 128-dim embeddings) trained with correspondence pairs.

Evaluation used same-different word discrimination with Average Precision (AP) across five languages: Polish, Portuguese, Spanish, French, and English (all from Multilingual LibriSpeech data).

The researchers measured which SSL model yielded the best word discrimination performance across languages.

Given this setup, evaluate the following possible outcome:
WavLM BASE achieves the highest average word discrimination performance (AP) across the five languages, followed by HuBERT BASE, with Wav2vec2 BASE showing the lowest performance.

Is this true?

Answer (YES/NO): NO